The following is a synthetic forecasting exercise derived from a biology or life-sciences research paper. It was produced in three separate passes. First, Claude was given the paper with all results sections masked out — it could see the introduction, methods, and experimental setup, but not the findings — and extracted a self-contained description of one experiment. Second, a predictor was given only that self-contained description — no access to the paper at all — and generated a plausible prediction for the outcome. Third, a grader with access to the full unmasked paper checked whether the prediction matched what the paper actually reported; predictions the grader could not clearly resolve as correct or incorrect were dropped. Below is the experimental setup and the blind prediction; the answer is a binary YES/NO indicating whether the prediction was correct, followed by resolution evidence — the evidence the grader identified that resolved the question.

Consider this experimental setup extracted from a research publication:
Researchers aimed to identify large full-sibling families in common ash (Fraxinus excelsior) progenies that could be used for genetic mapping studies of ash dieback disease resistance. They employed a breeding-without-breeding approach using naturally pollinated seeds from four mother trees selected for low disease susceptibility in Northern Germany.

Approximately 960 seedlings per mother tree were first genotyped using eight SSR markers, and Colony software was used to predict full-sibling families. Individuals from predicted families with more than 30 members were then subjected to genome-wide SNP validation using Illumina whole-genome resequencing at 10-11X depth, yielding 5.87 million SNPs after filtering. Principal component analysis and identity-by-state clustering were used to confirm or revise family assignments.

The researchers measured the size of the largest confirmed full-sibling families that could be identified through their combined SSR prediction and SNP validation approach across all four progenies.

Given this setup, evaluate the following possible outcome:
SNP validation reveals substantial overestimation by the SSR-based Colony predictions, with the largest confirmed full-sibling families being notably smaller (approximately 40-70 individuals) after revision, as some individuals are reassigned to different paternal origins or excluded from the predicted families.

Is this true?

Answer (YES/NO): NO